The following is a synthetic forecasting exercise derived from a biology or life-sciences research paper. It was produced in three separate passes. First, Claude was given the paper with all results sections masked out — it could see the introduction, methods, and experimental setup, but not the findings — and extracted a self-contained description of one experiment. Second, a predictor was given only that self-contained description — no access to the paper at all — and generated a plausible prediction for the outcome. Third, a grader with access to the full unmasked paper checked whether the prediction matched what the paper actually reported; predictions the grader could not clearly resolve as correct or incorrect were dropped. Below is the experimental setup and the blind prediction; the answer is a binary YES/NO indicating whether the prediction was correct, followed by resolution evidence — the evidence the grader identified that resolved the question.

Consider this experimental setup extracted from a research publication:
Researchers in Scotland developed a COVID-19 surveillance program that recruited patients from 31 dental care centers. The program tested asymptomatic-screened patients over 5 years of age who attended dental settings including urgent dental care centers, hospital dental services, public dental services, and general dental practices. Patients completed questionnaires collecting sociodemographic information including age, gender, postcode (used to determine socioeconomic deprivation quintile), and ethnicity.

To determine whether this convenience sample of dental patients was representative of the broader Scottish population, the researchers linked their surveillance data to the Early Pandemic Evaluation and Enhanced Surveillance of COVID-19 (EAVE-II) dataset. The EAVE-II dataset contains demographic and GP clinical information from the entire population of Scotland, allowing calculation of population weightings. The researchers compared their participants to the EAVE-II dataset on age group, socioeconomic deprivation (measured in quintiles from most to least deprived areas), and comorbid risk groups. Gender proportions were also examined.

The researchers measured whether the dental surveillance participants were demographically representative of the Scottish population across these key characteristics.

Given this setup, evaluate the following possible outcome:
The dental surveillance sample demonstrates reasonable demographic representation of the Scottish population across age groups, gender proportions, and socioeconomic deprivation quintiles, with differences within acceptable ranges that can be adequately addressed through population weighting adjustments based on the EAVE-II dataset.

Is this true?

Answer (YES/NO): YES